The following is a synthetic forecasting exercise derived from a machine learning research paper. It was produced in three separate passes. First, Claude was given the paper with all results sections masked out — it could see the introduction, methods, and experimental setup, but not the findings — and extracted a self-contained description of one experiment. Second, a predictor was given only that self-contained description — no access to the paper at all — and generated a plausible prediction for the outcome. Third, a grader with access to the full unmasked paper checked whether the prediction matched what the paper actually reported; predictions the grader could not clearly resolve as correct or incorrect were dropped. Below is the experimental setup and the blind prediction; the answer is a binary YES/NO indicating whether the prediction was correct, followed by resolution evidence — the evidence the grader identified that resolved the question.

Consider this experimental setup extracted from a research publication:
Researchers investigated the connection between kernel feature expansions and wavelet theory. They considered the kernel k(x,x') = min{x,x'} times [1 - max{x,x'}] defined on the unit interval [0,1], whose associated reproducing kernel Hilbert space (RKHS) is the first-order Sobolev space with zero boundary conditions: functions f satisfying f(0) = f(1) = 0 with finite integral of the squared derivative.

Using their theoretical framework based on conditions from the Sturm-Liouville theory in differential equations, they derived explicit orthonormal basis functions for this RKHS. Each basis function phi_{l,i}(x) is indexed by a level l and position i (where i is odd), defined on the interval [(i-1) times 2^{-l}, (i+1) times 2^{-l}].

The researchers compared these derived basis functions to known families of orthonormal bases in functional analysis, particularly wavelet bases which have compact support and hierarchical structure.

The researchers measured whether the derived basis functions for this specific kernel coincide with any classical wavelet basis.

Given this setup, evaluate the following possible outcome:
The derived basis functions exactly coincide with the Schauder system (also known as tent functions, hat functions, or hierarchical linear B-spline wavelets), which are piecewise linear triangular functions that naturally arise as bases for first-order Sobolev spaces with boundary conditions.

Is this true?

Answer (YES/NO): YES